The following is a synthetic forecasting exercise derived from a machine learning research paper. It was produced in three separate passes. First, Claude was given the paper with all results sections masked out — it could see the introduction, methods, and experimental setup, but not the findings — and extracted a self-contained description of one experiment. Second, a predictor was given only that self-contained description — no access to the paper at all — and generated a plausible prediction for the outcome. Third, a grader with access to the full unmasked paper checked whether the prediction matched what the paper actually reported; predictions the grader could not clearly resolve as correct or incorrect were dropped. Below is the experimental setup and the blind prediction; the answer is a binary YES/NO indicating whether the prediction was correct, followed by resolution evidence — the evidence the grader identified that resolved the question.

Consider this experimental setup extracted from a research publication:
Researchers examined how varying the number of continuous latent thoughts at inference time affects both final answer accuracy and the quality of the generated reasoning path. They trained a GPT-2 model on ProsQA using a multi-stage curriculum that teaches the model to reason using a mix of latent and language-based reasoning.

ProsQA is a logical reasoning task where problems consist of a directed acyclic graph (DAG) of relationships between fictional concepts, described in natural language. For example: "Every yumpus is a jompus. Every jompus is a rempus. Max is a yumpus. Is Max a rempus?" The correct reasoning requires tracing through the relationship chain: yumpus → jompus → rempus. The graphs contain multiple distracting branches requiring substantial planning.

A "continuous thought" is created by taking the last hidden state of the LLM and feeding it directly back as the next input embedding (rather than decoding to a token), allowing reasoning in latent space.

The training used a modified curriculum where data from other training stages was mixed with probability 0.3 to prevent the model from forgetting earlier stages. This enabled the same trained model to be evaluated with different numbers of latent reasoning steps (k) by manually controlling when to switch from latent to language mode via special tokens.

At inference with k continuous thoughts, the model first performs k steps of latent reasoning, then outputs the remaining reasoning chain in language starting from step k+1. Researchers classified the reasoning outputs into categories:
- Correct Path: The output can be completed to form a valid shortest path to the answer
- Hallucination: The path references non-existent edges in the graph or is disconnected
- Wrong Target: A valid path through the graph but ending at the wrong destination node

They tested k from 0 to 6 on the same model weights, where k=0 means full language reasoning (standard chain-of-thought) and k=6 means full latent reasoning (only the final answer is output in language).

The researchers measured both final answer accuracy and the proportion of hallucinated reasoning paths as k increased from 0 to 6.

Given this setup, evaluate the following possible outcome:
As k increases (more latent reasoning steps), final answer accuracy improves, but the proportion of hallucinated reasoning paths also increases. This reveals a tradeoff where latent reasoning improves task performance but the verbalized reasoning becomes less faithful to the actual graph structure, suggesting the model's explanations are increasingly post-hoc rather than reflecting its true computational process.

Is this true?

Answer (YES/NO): NO